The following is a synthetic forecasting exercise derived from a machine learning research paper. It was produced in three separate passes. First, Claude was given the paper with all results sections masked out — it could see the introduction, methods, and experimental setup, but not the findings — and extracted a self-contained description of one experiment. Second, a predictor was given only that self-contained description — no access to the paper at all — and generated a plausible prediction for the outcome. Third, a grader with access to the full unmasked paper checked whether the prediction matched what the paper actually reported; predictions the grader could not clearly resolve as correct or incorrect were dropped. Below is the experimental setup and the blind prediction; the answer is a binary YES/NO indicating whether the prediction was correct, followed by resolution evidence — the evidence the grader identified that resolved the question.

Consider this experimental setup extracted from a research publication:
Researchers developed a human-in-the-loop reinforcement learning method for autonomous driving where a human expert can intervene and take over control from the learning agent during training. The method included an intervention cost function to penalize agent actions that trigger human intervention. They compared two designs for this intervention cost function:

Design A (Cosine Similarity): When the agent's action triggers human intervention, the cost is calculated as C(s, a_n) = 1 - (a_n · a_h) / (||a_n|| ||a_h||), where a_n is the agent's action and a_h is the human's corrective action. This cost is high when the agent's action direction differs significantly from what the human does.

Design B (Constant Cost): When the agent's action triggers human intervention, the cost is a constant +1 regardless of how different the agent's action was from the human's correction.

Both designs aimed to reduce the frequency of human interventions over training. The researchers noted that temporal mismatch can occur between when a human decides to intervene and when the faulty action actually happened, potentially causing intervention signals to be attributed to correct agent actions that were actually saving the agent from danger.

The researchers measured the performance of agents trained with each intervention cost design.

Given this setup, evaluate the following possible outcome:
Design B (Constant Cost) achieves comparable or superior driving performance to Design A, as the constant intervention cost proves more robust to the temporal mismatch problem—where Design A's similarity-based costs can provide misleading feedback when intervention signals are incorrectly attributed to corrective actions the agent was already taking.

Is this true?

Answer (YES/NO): NO